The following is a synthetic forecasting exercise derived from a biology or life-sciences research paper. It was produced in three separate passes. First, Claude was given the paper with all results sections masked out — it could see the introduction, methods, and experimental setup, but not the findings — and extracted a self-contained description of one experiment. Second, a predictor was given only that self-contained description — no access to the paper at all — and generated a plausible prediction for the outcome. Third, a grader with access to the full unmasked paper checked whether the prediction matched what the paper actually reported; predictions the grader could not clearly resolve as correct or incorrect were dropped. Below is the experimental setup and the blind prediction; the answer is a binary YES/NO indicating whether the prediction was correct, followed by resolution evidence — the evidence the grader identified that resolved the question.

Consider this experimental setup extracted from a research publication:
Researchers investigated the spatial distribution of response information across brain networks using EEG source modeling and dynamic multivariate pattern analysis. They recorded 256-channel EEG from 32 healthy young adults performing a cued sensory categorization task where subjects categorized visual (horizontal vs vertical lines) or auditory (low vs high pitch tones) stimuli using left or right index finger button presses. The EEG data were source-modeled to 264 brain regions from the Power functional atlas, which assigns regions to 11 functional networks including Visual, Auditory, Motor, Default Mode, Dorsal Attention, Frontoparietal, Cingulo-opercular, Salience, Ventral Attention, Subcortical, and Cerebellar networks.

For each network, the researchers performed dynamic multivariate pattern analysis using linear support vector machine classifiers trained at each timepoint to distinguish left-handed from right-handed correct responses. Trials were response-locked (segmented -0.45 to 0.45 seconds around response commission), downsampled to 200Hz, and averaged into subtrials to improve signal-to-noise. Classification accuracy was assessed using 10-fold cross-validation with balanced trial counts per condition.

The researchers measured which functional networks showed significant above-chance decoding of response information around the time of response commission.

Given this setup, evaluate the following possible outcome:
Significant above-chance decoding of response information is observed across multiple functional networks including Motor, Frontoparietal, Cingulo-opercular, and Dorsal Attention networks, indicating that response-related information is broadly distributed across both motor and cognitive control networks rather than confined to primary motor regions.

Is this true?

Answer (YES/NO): YES